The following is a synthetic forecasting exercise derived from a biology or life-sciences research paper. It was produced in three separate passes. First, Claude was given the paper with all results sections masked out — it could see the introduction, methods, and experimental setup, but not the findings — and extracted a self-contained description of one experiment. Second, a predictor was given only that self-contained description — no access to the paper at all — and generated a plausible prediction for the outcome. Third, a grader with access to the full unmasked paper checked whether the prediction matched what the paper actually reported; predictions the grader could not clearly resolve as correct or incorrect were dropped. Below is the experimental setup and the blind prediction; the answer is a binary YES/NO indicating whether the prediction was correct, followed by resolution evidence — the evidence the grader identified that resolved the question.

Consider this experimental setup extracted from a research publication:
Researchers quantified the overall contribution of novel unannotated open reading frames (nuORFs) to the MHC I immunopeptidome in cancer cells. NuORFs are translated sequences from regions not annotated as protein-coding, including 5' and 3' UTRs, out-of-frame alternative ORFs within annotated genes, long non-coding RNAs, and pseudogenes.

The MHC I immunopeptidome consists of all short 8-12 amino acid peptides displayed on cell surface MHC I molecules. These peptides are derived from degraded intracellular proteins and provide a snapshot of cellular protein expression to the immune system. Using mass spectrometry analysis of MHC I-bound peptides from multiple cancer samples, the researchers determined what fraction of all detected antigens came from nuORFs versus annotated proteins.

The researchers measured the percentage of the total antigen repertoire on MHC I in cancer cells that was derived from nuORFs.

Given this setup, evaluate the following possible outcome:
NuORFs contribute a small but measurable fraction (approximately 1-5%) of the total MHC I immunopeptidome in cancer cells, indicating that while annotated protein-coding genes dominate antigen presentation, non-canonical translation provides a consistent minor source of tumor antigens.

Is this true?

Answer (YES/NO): YES